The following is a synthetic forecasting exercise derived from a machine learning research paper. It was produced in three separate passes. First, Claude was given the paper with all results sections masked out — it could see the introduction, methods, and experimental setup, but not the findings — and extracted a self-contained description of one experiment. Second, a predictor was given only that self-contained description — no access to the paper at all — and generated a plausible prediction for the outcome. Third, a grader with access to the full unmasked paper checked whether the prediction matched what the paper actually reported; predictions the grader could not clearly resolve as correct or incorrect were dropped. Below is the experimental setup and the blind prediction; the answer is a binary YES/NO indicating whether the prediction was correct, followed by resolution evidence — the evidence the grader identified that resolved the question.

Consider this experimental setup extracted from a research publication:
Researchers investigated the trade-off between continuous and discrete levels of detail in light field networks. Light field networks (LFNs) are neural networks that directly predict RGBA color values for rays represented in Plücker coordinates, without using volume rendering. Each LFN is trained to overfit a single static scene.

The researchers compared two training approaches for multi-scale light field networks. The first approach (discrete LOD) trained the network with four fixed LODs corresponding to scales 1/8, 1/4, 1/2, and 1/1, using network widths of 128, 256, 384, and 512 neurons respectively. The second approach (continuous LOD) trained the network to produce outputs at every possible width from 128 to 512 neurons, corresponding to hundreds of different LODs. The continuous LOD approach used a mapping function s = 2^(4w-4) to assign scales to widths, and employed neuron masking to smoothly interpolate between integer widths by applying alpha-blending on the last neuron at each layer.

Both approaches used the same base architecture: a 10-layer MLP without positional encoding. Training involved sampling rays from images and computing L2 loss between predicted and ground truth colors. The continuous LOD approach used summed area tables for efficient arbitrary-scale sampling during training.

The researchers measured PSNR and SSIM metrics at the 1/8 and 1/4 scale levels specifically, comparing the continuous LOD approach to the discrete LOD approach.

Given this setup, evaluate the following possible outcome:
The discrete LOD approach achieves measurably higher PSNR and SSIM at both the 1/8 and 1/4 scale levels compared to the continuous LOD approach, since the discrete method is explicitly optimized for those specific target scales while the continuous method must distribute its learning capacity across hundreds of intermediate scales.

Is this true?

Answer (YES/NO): NO